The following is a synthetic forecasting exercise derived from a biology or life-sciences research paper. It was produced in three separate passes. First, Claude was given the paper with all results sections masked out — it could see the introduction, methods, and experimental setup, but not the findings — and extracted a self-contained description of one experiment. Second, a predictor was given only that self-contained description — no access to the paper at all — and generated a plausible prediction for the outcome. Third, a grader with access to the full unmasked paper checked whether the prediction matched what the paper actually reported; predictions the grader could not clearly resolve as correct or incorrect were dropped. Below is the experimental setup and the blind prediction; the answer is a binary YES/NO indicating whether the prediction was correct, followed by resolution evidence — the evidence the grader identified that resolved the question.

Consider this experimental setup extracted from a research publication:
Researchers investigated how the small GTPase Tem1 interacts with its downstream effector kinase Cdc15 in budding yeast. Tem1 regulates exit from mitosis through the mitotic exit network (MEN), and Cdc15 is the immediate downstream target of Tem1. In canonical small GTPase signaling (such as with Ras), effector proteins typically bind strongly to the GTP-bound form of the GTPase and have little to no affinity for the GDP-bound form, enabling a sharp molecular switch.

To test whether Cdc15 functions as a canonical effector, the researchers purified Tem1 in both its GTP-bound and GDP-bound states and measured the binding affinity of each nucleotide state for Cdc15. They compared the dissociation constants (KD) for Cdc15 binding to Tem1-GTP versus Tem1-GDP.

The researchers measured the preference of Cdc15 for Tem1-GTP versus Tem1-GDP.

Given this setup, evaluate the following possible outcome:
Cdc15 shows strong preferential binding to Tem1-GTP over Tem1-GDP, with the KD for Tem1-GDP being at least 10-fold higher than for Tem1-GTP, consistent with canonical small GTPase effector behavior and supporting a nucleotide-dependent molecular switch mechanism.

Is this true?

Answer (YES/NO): NO